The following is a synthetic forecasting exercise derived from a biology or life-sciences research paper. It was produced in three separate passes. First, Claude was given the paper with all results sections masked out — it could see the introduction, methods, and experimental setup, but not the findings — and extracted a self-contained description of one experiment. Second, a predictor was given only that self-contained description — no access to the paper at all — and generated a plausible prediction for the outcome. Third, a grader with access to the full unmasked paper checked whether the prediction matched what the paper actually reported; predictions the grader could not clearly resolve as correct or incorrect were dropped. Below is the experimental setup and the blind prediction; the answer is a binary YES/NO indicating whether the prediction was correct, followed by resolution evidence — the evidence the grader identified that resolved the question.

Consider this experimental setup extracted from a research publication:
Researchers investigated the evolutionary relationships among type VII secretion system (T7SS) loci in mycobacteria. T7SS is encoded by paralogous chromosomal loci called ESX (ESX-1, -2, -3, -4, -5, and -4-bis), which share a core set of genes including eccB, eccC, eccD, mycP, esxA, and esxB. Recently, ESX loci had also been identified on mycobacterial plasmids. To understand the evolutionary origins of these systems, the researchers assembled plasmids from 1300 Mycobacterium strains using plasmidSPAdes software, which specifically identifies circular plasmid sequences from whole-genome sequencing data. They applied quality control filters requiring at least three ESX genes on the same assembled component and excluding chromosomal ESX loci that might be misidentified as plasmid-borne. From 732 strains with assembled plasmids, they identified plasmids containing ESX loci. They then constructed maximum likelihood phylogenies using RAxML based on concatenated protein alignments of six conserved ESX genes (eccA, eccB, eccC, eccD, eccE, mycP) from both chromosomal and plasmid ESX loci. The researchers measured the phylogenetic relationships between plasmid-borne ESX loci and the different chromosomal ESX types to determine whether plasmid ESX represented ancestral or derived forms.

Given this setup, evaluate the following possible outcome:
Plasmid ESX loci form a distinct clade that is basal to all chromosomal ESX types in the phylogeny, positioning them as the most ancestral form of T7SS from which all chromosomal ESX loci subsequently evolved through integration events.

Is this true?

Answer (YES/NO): NO